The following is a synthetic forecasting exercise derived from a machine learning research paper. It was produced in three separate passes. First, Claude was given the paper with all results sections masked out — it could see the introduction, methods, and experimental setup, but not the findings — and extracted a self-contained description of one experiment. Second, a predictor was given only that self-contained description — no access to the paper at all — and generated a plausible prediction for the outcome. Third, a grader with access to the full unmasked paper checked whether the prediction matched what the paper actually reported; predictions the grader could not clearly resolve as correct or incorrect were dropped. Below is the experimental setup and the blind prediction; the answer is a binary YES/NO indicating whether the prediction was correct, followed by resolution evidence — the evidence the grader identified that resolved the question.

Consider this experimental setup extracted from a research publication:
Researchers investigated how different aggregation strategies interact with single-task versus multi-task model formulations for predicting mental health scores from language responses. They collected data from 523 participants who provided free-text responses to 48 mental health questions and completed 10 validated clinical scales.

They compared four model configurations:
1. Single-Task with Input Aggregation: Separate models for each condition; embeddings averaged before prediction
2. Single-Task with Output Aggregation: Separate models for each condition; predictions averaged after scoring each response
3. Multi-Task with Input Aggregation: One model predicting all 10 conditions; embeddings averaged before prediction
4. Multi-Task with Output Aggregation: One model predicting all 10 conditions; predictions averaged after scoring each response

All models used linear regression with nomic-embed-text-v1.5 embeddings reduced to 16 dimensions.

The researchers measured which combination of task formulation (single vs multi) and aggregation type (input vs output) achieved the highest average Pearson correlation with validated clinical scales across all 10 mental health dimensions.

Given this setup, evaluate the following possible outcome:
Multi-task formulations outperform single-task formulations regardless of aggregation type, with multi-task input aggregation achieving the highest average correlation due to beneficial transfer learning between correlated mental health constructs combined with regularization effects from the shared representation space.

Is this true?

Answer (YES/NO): NO